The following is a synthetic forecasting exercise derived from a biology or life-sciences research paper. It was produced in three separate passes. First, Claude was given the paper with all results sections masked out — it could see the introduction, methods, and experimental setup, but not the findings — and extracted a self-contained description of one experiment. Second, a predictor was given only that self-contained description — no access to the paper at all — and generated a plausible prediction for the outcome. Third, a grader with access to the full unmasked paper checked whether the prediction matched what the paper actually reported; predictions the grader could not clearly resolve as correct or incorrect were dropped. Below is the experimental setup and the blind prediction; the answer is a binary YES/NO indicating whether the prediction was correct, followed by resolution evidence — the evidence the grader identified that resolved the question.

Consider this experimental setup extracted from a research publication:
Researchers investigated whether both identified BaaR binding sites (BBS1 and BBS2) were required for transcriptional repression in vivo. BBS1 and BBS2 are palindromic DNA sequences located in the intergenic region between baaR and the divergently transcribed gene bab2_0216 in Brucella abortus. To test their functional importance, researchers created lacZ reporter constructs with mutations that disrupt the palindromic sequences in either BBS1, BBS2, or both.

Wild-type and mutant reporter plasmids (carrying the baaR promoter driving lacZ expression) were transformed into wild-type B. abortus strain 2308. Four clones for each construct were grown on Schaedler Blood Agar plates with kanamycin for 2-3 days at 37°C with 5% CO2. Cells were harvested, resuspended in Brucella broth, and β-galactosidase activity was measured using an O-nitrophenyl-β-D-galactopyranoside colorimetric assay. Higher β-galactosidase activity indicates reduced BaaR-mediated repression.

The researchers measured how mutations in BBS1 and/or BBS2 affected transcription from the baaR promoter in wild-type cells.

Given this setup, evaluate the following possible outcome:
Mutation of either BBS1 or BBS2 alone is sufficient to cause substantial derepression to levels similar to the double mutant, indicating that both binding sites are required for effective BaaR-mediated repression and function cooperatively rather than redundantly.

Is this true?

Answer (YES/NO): NO